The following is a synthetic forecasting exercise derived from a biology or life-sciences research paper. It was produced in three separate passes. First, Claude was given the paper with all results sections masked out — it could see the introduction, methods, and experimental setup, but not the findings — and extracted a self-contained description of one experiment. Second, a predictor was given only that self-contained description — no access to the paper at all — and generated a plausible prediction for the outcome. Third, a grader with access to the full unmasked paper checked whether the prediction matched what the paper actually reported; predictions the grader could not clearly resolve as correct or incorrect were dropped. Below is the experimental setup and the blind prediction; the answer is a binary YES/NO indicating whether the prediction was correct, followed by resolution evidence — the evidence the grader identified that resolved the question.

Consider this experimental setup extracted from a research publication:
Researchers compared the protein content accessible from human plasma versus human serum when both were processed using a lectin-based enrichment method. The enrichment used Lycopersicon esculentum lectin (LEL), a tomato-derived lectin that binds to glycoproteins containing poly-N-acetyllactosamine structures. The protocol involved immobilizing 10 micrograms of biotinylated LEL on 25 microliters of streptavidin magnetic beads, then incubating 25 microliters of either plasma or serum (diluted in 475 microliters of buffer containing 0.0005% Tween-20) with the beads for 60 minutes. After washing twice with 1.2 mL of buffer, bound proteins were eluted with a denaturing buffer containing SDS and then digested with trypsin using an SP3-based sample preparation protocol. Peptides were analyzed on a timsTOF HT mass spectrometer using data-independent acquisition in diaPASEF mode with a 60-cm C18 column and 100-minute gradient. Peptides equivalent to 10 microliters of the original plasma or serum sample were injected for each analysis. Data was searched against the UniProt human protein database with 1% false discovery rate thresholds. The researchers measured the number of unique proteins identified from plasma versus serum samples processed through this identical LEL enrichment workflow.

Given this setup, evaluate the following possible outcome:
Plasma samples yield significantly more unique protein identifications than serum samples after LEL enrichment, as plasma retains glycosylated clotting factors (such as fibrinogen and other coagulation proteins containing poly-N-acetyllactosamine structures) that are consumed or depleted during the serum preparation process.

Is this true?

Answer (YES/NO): YES